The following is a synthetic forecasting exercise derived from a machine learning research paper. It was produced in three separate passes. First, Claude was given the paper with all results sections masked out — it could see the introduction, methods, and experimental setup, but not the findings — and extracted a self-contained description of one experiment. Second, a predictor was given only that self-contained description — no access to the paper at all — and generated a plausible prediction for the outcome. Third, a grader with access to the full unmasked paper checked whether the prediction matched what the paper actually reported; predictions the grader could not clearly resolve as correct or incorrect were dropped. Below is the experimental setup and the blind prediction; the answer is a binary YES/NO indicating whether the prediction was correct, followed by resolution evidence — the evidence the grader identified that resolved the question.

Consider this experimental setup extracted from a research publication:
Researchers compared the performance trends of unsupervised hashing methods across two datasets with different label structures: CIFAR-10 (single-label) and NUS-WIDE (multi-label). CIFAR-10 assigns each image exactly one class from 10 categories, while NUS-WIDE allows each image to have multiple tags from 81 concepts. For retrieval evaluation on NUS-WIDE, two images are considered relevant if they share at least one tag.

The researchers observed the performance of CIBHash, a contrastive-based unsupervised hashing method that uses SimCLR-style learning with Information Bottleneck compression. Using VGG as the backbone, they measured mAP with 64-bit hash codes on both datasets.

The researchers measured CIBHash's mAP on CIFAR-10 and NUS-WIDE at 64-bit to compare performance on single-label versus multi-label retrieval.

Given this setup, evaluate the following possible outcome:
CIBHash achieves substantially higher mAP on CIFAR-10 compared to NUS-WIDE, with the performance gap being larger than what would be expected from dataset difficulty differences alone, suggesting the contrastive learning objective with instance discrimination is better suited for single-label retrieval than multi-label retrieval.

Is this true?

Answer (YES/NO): NO